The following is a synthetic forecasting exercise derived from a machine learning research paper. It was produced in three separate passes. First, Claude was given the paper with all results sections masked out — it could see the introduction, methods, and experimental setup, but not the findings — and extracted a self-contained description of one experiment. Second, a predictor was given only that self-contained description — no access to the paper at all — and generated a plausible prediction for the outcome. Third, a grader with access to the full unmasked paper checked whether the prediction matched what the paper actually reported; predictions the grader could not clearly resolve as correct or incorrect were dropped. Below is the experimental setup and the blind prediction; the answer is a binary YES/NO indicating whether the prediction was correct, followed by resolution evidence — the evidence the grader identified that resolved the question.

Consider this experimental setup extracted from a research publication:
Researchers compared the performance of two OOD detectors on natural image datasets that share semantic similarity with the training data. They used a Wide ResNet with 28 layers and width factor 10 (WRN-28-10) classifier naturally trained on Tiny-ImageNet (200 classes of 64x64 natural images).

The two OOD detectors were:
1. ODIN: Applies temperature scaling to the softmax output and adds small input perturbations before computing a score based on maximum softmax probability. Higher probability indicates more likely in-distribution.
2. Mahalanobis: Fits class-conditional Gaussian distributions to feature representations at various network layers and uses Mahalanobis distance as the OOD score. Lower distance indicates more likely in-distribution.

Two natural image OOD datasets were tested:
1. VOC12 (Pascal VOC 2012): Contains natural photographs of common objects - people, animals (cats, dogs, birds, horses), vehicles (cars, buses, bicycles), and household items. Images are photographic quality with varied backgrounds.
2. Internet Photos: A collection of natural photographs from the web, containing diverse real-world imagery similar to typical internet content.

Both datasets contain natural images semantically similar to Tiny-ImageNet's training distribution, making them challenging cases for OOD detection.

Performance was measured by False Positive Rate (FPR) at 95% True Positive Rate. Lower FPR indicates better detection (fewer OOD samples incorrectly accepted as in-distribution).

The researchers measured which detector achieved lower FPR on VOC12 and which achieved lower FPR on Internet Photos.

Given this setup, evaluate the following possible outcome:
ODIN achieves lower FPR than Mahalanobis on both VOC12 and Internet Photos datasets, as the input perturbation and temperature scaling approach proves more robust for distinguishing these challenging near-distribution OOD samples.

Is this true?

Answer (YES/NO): NO